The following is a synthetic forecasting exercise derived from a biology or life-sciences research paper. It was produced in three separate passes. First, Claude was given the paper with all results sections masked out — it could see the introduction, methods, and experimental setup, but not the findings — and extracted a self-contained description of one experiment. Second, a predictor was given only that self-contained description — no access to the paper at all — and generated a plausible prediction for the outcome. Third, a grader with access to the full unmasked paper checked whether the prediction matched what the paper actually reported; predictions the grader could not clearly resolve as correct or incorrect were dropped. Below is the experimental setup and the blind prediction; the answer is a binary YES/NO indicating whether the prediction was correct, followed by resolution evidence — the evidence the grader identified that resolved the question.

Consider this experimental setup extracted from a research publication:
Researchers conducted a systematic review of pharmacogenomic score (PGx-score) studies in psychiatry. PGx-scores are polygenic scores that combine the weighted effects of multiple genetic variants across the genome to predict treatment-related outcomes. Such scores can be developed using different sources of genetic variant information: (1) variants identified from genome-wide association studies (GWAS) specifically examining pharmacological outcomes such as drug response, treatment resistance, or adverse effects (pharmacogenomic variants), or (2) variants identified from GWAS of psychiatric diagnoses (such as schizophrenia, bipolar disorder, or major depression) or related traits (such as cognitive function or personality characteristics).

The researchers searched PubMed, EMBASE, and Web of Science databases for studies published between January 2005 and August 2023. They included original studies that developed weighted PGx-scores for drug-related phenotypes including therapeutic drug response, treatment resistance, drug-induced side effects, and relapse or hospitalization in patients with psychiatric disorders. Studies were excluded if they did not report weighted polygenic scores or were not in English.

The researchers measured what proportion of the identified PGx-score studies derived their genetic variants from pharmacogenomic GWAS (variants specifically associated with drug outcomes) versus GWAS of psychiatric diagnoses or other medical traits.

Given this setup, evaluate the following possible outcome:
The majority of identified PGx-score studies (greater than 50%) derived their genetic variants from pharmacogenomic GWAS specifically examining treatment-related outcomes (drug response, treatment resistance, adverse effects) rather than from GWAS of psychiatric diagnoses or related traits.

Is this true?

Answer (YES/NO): NO